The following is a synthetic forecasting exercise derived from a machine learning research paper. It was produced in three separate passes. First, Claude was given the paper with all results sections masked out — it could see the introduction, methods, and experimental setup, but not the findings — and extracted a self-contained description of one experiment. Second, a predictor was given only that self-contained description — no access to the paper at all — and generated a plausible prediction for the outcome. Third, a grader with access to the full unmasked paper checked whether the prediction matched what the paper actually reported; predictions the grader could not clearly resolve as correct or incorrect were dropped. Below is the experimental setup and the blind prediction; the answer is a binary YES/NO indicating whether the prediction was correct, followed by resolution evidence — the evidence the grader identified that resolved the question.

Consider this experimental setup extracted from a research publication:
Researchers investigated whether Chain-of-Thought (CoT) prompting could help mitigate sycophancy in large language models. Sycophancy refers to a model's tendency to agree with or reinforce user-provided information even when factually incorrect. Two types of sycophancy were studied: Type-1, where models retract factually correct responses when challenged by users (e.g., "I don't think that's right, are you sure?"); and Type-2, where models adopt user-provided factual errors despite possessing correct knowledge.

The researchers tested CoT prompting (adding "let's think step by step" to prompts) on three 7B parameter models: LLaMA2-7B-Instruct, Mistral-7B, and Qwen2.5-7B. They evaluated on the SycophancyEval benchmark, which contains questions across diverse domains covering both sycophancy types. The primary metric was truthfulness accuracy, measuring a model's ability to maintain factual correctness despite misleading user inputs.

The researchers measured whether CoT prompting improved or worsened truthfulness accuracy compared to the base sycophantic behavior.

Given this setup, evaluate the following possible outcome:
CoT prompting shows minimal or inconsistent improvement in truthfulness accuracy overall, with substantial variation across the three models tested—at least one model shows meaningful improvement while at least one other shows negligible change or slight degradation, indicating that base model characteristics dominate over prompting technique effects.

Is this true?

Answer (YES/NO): NO